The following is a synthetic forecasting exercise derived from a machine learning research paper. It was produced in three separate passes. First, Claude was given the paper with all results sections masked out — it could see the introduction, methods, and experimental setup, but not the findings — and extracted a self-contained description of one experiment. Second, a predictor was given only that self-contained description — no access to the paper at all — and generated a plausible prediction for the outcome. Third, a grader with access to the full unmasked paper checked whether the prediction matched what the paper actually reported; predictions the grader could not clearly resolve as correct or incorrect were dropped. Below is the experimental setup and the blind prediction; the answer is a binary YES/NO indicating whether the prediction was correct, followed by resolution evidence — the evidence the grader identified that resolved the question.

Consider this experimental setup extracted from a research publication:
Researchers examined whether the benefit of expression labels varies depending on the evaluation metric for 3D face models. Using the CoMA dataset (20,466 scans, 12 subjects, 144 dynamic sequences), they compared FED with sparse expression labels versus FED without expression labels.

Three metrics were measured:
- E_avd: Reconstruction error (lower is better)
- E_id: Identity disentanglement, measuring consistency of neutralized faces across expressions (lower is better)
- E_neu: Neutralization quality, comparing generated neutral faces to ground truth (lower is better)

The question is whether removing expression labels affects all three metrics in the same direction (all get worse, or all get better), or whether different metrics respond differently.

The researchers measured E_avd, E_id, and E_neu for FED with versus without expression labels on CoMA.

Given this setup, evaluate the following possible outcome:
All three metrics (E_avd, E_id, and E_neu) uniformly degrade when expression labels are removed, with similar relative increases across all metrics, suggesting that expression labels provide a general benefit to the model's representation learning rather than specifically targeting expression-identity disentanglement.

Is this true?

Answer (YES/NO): NO